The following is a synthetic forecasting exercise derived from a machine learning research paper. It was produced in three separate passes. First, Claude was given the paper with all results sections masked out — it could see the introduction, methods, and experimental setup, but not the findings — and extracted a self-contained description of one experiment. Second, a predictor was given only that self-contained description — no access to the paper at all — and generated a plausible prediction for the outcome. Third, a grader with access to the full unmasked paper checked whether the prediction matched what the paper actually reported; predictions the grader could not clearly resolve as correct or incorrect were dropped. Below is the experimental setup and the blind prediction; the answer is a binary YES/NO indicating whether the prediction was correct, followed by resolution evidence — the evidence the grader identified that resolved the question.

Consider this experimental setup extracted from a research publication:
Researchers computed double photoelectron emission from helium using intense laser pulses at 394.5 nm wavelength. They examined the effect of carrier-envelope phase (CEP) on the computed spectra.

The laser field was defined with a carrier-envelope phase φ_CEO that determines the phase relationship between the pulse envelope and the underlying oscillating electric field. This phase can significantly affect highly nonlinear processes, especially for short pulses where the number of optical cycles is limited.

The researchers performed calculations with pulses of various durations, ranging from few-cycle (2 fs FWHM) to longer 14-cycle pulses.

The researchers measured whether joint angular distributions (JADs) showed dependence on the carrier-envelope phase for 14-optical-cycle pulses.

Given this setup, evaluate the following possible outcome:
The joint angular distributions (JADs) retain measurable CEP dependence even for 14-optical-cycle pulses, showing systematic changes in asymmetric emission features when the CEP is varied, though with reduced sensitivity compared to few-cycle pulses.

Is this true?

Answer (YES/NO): YES